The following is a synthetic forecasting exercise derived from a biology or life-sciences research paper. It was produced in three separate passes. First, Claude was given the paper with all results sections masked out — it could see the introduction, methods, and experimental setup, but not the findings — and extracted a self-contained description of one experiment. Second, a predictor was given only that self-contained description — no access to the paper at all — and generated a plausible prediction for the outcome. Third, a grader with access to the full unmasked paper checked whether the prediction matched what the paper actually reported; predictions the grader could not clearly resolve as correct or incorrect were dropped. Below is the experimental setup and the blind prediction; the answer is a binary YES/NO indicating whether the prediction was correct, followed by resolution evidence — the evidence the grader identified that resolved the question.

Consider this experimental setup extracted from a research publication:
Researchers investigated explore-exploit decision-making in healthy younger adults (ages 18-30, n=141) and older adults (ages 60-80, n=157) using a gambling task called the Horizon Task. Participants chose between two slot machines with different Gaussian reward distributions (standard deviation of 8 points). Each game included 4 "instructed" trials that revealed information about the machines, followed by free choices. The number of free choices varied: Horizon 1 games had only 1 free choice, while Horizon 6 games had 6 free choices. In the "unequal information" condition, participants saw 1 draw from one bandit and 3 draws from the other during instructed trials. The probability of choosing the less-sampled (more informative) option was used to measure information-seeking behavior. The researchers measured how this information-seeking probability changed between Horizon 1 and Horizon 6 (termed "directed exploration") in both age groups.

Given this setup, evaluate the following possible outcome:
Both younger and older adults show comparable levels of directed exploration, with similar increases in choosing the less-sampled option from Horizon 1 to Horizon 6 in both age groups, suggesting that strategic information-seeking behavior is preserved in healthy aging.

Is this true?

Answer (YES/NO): YES